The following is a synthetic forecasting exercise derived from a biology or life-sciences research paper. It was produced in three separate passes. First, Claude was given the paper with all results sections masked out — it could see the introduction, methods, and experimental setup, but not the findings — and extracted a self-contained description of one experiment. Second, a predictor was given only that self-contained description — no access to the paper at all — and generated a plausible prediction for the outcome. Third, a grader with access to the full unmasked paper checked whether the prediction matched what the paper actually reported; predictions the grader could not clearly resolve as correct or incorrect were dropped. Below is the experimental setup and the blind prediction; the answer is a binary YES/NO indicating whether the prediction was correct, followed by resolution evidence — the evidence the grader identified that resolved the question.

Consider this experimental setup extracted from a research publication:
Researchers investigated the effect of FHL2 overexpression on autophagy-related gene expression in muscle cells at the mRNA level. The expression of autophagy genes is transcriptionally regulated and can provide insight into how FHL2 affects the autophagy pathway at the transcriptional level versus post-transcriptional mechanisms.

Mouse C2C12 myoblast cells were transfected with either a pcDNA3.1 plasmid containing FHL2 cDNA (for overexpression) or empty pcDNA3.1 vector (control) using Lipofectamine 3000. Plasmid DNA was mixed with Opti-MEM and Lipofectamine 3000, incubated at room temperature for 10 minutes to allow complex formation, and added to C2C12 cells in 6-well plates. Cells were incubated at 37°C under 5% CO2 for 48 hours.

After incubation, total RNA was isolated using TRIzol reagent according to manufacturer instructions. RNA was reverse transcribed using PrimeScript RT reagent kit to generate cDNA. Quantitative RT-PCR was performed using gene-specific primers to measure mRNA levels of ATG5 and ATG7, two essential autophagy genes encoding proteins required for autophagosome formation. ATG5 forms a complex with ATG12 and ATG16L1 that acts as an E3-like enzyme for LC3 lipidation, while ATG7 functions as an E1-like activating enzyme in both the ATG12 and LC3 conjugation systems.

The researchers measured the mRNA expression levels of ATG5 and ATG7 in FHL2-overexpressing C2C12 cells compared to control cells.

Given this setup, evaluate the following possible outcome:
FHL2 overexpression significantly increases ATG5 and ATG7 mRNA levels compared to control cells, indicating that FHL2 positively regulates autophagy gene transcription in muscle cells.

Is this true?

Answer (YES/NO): NO